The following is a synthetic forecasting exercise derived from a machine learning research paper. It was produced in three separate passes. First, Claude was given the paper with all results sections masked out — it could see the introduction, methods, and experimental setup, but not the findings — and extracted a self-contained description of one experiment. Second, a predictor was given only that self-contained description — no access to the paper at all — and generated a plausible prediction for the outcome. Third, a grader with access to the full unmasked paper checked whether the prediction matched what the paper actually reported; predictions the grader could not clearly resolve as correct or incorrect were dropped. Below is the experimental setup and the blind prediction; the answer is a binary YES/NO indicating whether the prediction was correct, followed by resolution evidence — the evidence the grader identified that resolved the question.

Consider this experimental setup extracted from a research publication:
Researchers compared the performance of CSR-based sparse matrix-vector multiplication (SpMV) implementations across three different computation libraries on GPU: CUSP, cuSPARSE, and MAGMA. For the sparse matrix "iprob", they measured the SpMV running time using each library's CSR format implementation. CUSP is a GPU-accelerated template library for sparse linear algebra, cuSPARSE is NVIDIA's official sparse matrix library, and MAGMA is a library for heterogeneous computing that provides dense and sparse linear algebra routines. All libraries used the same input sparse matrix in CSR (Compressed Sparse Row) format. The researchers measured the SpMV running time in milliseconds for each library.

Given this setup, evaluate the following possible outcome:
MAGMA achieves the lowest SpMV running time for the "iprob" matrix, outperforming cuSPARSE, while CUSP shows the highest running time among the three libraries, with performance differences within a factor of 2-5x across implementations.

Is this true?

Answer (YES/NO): NO